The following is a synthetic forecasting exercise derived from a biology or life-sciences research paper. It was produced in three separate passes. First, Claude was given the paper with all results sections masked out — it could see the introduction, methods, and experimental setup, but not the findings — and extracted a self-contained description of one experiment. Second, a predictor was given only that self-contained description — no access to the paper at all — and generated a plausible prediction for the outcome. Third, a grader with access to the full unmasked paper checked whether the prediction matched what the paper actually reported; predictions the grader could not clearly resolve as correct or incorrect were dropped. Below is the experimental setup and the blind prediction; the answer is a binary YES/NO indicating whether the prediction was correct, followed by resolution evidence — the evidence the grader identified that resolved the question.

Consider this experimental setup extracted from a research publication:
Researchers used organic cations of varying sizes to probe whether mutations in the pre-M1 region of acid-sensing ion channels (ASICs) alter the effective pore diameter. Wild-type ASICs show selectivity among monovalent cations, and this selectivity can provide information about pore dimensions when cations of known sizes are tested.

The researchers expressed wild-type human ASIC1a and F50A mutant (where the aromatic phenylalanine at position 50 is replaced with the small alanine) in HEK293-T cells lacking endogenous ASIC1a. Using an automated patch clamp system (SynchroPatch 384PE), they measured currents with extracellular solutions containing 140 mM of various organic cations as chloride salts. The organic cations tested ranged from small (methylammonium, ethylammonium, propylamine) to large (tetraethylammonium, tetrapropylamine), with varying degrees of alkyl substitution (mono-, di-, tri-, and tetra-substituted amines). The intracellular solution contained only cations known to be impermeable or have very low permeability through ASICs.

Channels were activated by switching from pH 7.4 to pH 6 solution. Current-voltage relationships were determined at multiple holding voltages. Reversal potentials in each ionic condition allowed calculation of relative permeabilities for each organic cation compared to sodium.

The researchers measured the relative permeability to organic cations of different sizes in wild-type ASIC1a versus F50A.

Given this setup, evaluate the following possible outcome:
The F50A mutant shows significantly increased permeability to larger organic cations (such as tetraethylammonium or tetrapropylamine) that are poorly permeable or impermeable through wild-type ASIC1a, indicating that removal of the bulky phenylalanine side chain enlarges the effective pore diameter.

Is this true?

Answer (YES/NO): NO